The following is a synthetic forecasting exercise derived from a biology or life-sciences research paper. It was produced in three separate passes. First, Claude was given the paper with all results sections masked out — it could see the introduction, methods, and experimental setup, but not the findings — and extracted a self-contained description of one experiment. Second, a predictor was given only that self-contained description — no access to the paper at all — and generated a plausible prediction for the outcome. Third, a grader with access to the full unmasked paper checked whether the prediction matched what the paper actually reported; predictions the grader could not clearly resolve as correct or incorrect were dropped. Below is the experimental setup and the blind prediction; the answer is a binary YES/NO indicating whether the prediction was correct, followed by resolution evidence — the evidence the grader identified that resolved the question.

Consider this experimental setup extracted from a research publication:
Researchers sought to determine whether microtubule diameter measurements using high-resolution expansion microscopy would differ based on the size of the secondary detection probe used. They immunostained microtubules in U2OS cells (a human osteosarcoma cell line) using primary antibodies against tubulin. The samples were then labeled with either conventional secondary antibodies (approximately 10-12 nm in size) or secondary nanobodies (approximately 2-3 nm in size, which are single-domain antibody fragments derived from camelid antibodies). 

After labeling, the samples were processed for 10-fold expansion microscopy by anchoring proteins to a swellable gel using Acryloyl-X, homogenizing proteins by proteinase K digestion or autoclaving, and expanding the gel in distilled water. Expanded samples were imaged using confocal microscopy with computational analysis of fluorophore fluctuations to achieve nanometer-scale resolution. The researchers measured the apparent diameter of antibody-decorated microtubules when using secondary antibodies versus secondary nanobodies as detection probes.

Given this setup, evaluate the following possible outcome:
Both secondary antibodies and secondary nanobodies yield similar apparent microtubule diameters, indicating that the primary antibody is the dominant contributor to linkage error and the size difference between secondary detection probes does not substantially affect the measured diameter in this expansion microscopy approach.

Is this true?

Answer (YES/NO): NO